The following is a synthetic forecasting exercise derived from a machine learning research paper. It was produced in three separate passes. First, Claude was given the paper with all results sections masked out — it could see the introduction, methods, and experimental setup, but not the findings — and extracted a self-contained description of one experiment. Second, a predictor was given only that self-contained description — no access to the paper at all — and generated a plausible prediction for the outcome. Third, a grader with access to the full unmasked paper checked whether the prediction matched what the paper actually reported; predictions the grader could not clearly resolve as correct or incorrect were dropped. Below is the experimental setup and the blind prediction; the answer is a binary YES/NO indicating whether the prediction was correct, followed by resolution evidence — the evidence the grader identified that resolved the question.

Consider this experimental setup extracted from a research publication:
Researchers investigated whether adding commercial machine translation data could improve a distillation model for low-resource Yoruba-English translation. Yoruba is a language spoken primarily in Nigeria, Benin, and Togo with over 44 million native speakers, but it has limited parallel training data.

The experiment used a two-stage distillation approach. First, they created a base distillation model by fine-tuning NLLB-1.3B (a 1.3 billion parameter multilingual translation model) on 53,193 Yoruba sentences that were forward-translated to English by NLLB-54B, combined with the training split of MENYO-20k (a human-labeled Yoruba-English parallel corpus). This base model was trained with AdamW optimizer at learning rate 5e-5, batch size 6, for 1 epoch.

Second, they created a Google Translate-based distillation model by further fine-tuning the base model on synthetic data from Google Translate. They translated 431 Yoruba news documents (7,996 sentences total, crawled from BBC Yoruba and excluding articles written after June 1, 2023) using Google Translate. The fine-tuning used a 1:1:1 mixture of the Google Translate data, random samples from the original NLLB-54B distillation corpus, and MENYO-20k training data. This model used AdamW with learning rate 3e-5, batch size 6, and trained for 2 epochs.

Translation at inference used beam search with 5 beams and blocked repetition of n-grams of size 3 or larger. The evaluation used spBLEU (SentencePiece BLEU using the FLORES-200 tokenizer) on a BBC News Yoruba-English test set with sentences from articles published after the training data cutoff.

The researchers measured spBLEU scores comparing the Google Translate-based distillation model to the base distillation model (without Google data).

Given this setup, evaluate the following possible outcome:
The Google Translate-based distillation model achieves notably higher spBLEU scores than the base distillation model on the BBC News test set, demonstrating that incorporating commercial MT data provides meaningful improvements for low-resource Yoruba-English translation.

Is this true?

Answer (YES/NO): NO